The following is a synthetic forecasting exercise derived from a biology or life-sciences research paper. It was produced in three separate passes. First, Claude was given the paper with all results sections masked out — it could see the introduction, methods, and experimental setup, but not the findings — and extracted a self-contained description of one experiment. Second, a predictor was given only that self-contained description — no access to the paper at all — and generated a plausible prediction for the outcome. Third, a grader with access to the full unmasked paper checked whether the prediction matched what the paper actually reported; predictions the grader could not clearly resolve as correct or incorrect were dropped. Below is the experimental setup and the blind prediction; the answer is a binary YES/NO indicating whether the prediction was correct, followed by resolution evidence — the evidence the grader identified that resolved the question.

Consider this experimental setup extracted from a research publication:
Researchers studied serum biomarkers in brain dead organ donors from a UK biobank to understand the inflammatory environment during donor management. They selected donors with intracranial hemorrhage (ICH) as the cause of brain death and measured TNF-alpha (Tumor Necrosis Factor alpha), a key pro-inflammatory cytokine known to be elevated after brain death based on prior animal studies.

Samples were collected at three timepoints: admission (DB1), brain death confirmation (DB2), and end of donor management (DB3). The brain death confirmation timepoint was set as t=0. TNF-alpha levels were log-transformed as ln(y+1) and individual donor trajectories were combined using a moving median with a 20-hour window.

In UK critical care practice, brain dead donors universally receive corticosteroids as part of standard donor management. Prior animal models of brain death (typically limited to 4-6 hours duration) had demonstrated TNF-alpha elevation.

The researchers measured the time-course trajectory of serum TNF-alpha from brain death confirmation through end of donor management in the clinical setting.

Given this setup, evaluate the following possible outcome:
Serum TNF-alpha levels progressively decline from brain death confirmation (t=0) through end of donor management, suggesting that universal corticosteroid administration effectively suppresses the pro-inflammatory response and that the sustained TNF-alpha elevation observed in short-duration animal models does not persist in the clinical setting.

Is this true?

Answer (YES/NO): YES